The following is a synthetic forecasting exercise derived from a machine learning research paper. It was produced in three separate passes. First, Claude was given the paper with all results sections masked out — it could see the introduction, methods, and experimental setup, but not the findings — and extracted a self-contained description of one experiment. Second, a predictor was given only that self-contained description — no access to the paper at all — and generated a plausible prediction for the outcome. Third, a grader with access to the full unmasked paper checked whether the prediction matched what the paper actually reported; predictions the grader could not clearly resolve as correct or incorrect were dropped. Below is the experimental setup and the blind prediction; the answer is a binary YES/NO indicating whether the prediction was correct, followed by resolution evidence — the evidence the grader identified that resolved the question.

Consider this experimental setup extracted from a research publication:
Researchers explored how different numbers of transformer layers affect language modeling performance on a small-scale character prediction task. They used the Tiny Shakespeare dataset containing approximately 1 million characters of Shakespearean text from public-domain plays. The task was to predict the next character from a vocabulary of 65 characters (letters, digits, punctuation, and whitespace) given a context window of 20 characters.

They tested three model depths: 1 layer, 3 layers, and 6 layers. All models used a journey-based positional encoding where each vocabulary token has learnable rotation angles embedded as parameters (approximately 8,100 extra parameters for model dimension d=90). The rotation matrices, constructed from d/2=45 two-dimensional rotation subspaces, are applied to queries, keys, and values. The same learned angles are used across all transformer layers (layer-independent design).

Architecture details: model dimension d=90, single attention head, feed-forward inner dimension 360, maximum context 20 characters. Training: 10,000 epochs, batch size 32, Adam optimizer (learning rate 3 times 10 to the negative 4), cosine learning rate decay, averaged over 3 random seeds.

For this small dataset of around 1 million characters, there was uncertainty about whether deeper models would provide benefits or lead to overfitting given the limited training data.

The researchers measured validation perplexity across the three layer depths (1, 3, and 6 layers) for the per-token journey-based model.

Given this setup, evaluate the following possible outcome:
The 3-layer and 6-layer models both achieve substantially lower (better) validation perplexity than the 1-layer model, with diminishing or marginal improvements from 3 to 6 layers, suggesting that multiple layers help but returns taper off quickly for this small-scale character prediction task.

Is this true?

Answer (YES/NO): YES